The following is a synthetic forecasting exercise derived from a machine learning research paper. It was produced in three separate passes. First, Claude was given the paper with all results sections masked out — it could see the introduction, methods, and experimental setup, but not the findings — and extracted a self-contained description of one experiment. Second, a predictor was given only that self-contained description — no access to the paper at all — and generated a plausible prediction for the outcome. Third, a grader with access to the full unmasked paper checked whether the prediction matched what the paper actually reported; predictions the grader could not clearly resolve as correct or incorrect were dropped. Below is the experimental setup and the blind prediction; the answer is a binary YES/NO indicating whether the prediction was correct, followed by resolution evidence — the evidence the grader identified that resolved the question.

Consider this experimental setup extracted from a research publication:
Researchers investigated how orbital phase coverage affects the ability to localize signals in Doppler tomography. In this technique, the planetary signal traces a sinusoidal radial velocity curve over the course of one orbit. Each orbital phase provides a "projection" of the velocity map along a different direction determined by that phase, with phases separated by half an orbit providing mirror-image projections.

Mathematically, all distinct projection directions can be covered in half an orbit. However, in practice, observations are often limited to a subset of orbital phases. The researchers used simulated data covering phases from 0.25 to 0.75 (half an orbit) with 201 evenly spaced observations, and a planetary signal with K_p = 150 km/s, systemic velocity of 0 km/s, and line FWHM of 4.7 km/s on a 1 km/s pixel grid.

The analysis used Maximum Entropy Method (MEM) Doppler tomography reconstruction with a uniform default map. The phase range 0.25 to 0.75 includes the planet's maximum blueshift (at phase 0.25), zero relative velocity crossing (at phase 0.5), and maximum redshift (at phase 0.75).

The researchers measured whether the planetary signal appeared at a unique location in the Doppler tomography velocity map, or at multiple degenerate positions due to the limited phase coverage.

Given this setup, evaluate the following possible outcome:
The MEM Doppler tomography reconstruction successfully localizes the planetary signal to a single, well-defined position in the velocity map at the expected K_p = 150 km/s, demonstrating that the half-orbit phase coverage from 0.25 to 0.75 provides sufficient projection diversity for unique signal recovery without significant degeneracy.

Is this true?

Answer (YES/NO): YES